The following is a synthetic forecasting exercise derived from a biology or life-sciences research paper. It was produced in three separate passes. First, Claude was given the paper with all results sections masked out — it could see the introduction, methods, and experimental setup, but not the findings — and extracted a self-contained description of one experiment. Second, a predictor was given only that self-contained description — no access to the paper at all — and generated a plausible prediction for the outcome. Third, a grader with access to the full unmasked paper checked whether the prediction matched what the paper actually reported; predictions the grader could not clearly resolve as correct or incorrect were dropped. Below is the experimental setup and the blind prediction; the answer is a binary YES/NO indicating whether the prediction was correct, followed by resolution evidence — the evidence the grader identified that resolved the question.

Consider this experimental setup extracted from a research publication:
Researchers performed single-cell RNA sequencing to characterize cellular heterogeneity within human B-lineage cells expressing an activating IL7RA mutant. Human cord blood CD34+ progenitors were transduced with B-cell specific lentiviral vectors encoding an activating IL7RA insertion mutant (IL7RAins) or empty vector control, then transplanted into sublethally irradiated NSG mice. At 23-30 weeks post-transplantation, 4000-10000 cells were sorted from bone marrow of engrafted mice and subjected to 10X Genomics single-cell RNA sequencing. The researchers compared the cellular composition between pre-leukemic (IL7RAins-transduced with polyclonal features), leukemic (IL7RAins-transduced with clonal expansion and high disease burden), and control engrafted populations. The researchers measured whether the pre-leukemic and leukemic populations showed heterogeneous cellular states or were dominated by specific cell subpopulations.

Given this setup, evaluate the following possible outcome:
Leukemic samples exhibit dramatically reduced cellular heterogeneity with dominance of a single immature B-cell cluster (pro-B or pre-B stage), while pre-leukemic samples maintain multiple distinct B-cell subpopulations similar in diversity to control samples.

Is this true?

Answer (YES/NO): NO